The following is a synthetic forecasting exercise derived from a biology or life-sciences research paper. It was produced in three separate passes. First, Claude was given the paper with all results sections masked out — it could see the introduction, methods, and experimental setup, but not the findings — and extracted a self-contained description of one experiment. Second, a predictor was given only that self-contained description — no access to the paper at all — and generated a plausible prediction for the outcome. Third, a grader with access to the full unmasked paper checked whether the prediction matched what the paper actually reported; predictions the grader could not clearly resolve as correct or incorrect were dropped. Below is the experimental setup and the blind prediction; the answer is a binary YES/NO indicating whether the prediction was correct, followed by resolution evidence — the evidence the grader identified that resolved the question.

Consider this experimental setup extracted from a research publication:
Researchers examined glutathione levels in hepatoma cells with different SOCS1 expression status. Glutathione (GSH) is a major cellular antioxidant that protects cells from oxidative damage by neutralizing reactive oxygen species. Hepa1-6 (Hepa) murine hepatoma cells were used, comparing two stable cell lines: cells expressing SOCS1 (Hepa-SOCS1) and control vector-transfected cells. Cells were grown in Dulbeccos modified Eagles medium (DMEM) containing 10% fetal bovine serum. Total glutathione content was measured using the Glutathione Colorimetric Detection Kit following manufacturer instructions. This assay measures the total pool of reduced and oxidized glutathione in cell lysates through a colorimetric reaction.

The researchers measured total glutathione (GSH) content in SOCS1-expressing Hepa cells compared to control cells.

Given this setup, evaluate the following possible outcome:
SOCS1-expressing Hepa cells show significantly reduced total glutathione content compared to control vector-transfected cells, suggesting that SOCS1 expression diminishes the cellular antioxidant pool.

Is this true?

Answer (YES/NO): YES